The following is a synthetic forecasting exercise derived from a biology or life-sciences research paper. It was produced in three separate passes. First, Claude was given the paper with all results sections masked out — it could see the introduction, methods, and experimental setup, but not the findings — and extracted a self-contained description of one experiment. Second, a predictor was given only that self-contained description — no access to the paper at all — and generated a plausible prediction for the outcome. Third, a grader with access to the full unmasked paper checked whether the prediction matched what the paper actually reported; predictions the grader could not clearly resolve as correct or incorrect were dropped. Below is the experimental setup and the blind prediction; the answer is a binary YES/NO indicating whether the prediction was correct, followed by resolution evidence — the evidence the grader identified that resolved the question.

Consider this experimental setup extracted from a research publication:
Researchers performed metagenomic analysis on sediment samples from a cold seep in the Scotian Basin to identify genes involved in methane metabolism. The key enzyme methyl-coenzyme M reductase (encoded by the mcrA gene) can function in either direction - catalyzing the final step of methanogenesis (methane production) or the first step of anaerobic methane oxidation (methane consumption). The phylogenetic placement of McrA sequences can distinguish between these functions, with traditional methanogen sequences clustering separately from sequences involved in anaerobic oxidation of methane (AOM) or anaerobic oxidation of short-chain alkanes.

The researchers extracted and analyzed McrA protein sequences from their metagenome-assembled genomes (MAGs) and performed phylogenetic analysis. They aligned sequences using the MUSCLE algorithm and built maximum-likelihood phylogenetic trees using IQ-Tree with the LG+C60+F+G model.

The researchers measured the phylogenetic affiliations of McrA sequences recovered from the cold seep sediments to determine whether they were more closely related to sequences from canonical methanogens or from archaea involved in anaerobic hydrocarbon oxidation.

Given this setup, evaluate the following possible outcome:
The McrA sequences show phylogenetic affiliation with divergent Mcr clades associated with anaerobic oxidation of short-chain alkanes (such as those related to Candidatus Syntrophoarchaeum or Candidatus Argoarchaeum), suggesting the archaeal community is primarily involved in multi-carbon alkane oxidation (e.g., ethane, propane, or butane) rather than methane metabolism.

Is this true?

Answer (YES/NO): NO